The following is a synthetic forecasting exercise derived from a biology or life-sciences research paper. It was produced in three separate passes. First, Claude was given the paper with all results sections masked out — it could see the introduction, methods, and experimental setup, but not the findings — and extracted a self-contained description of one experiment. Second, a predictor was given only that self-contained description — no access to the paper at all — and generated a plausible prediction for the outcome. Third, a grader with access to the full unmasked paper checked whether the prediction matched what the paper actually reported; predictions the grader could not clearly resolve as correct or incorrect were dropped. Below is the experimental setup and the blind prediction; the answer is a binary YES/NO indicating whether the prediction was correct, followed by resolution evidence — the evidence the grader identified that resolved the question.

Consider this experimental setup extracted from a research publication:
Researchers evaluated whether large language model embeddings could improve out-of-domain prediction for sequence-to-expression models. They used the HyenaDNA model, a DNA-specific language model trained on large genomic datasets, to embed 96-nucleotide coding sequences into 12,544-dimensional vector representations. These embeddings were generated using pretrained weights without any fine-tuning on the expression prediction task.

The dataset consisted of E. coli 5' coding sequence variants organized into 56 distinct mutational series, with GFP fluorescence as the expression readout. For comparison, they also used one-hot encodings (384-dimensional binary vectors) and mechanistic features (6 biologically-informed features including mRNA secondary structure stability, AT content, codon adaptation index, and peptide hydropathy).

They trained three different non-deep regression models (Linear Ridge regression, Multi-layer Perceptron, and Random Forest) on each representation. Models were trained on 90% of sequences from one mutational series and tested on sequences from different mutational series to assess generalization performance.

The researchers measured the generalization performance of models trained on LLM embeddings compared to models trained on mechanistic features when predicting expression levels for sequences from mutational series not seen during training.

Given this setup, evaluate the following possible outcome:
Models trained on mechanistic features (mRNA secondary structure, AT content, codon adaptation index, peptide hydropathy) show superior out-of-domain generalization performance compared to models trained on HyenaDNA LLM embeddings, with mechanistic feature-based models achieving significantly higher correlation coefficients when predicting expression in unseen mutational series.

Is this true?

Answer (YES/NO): YES